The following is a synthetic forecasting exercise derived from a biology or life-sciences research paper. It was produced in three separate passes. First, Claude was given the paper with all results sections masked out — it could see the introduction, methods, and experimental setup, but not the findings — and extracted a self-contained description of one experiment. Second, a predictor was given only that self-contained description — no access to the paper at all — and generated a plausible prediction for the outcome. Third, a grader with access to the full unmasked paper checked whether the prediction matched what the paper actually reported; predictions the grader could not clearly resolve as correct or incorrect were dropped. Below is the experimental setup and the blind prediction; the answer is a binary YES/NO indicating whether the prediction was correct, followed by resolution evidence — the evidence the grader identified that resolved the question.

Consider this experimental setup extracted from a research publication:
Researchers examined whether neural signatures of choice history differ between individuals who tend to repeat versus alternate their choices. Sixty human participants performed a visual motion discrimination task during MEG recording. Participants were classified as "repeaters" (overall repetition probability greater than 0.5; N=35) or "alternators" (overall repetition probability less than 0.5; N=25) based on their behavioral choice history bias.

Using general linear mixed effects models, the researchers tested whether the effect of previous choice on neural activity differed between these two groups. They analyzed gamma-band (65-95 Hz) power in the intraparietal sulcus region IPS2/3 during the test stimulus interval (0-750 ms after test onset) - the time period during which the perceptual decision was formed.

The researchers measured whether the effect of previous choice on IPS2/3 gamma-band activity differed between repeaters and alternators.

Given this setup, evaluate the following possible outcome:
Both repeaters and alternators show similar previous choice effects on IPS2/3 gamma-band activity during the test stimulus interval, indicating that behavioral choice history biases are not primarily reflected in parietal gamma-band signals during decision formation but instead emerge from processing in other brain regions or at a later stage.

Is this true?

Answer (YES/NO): NO